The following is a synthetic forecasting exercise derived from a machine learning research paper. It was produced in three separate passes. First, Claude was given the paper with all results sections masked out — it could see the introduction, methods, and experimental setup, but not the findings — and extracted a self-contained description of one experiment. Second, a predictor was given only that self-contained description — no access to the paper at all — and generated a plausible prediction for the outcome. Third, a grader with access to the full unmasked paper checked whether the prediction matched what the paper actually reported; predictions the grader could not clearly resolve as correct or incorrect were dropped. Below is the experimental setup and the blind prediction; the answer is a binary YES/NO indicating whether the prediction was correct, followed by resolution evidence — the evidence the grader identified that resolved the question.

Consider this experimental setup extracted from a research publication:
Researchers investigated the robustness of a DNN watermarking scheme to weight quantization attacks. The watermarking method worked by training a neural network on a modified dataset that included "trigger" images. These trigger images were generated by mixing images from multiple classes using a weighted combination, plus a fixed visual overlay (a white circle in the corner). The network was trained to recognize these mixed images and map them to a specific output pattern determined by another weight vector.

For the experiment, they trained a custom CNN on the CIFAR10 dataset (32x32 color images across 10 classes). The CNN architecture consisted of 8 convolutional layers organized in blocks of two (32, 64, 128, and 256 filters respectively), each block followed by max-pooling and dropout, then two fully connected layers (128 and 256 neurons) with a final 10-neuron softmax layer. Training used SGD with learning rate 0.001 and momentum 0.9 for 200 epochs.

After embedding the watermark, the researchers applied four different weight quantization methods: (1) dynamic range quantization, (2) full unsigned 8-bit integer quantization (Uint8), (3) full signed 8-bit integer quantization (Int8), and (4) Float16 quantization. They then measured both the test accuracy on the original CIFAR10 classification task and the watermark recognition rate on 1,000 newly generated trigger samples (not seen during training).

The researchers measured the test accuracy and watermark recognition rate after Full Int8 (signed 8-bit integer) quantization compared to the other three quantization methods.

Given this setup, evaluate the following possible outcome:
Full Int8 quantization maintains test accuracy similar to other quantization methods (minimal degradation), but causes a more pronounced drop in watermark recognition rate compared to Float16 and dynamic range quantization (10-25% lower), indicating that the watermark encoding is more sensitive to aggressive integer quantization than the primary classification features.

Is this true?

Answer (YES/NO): NO